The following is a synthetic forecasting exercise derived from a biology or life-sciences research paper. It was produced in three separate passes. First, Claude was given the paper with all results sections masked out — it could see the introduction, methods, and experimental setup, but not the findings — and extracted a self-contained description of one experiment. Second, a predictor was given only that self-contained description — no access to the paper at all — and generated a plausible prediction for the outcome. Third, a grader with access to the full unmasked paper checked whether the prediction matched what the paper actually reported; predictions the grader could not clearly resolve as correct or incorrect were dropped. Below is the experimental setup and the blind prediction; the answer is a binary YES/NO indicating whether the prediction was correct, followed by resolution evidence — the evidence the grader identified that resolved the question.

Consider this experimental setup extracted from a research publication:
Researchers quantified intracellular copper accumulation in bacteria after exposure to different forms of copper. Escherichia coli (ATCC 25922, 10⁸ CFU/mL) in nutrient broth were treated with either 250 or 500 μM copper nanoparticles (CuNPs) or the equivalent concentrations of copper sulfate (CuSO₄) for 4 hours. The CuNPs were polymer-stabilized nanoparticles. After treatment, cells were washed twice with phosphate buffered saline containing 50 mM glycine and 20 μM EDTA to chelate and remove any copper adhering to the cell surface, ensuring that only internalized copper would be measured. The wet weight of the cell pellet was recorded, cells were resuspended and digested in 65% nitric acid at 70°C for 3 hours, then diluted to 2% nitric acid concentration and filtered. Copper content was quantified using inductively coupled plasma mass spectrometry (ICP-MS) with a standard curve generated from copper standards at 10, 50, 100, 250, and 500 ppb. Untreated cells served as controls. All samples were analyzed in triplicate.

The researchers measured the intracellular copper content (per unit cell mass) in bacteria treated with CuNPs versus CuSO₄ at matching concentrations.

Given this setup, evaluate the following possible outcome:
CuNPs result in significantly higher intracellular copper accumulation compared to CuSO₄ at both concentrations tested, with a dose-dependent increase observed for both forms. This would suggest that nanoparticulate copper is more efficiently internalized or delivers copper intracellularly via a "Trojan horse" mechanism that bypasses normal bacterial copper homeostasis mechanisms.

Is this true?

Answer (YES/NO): NO